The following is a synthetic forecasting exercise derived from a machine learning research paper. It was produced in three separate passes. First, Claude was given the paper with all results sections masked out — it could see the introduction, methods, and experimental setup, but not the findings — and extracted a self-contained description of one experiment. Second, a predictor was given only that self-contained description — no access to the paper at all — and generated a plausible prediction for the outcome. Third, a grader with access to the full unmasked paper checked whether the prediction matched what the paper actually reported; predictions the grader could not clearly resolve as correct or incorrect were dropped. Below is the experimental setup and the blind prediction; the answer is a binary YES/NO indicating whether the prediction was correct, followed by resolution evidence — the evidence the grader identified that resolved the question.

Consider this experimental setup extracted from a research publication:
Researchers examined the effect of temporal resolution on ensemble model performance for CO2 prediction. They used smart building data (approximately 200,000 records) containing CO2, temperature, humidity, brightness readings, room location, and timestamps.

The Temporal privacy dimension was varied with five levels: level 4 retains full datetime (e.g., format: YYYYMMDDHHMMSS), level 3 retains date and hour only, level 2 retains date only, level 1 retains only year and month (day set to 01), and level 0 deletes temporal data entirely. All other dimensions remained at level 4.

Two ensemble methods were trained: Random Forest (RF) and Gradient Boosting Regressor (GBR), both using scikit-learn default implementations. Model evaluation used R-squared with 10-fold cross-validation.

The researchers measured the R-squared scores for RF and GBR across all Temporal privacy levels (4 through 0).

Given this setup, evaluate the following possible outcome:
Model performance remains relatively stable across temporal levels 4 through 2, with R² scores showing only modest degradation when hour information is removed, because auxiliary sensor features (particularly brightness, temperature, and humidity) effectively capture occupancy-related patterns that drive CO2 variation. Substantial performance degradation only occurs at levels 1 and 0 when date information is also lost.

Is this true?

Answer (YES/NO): NO